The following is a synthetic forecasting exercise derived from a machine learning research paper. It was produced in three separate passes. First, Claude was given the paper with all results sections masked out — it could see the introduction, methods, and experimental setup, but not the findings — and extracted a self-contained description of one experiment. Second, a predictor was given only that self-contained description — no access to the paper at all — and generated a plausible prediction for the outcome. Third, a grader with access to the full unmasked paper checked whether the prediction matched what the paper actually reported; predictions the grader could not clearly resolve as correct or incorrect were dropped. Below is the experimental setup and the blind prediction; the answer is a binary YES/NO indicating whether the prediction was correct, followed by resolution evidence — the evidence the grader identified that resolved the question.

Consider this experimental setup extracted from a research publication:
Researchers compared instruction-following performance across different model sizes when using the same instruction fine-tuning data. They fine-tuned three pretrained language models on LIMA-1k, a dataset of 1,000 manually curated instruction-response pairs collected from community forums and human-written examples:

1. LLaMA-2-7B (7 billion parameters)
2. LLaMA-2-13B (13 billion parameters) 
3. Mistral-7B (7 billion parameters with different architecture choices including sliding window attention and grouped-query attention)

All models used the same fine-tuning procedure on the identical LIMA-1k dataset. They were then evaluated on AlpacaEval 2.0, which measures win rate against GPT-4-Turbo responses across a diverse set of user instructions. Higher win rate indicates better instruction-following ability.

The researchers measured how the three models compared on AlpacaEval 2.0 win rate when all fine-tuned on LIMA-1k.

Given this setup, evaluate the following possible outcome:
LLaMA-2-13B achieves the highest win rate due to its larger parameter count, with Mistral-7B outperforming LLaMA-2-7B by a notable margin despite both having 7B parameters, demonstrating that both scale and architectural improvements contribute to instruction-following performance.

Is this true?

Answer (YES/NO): NO